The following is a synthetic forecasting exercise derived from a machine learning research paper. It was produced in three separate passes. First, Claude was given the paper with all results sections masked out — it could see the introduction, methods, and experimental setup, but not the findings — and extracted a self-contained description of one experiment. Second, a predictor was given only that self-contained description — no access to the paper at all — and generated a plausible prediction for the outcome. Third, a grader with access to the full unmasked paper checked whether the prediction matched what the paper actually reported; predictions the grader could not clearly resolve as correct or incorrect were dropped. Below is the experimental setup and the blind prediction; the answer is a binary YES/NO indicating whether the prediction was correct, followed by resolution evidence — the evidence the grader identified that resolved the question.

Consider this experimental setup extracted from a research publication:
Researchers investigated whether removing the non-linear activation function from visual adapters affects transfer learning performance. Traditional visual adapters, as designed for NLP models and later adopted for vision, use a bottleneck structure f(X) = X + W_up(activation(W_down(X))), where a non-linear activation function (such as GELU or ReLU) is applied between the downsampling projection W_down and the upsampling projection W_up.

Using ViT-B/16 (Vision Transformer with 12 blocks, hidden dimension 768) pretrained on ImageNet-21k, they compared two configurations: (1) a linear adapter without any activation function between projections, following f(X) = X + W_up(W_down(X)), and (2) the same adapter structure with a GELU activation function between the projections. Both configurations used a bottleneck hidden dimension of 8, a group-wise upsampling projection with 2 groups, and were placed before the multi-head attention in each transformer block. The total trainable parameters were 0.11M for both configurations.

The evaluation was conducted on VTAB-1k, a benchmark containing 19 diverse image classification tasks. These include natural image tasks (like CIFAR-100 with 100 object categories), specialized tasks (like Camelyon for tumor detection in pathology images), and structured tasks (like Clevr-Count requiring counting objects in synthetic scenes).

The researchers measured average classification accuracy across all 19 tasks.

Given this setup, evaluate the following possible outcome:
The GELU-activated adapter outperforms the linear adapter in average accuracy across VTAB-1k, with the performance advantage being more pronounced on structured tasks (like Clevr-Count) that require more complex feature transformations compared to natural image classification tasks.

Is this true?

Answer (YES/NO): NO